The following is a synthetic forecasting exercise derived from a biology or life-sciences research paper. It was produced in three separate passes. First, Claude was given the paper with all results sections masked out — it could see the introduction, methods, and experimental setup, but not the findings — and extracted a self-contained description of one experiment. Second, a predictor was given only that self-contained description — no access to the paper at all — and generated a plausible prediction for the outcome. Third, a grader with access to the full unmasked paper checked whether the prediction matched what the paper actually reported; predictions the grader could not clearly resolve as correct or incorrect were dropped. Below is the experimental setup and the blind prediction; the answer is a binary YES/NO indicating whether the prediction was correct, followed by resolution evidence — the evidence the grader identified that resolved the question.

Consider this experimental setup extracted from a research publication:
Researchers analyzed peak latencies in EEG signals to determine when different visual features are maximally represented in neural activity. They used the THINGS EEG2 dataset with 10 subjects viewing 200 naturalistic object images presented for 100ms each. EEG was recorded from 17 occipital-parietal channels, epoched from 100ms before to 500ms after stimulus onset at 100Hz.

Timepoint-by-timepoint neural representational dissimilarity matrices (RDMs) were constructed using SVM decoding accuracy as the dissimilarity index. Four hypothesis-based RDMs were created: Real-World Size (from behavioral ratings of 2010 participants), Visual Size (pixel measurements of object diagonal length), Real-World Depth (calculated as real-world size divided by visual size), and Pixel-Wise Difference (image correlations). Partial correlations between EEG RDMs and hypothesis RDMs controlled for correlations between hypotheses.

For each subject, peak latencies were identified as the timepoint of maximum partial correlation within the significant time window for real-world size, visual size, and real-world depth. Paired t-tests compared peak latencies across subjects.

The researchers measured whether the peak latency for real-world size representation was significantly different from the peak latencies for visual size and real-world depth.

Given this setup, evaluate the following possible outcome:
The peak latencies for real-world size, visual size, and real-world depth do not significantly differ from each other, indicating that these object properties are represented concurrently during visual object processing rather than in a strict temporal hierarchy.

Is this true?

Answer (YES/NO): NO